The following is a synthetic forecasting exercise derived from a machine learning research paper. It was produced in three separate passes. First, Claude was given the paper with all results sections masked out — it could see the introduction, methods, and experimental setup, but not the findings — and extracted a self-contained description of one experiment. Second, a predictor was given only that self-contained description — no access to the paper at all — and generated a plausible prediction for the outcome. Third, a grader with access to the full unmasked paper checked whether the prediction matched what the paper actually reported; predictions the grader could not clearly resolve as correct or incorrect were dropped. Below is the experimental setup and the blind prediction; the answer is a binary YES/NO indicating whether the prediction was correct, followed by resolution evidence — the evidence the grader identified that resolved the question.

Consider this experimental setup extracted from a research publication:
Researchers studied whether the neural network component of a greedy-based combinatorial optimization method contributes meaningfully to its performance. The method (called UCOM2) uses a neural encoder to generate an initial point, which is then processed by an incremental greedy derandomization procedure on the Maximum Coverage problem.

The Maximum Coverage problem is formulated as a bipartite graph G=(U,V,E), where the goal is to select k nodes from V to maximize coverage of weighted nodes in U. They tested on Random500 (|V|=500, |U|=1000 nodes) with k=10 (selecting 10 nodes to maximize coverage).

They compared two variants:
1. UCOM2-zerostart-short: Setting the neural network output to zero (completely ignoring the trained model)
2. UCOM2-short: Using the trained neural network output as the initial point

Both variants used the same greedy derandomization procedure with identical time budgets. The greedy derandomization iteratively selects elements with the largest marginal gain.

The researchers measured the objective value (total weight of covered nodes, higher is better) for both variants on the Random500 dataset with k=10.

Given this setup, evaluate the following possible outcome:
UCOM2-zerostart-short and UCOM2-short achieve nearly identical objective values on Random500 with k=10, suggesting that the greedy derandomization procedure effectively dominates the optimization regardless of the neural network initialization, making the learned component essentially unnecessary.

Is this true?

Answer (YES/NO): YES